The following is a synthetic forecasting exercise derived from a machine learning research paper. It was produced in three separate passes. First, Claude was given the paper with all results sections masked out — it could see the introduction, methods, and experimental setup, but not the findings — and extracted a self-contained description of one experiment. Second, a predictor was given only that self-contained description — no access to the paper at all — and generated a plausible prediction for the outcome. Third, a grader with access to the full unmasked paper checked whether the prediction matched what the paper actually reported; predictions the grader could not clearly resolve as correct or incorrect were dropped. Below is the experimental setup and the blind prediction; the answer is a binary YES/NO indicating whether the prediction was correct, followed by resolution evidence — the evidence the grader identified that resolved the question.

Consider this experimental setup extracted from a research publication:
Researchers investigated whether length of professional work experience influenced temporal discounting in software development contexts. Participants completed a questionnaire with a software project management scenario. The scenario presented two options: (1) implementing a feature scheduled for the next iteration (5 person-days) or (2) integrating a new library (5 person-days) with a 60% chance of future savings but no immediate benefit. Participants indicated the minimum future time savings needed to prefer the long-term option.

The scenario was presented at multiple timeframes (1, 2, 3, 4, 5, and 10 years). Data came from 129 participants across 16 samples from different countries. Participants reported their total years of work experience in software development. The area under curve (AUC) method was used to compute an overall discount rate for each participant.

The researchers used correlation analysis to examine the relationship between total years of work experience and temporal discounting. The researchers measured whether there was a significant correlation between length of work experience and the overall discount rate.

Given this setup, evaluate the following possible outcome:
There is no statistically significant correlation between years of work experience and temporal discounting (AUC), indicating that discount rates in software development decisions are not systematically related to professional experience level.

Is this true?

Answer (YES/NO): YES